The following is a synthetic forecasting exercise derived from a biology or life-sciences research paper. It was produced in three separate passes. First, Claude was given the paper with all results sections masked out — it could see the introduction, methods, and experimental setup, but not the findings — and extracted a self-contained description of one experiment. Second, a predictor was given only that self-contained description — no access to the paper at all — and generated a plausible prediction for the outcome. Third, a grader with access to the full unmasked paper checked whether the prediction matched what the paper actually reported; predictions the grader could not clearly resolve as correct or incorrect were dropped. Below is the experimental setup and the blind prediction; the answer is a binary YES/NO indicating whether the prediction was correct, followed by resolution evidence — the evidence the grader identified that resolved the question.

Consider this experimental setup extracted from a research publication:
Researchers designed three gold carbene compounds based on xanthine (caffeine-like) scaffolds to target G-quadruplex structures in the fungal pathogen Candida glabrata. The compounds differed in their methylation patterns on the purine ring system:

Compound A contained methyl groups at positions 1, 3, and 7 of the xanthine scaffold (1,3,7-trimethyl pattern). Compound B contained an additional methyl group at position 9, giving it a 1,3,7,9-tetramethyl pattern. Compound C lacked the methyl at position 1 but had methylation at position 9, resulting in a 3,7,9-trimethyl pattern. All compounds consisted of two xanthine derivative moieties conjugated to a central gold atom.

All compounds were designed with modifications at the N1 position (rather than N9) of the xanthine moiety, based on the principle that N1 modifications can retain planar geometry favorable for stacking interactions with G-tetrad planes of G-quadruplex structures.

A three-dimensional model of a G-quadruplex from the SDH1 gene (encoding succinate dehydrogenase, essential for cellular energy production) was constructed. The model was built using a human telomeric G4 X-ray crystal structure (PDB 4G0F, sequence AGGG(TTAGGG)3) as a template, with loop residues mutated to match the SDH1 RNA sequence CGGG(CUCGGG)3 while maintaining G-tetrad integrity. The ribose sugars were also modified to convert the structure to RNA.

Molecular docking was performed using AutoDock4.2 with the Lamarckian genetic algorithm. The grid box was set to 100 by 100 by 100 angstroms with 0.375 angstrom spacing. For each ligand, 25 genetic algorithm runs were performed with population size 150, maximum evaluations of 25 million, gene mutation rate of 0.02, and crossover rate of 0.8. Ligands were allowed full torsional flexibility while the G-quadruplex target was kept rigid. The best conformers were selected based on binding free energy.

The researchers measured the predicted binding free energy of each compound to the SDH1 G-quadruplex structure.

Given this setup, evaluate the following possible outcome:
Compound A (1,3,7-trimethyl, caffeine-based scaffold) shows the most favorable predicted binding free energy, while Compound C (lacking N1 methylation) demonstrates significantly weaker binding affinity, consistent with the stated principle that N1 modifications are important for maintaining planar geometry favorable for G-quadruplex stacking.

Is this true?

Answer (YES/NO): YES